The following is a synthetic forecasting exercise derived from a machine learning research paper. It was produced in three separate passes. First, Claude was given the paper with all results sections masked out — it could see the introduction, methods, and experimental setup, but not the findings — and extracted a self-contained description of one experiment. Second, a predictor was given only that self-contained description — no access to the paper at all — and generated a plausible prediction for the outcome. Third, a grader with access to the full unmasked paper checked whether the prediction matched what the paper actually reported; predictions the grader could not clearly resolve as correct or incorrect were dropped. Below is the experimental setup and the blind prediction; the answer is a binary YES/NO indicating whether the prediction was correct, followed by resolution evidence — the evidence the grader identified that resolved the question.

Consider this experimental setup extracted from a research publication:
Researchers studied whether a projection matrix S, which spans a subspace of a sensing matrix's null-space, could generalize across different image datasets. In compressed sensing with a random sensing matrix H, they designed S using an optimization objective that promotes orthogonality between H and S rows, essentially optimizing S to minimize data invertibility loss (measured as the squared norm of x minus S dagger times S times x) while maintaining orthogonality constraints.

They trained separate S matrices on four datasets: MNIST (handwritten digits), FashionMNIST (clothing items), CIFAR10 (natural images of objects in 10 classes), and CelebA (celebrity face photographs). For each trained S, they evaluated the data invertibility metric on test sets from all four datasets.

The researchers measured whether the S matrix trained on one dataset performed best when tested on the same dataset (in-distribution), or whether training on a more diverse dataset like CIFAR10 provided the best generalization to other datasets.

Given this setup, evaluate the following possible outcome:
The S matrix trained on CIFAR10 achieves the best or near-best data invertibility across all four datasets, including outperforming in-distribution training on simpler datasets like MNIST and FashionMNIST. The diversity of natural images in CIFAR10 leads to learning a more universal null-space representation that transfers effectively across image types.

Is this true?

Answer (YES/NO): NO